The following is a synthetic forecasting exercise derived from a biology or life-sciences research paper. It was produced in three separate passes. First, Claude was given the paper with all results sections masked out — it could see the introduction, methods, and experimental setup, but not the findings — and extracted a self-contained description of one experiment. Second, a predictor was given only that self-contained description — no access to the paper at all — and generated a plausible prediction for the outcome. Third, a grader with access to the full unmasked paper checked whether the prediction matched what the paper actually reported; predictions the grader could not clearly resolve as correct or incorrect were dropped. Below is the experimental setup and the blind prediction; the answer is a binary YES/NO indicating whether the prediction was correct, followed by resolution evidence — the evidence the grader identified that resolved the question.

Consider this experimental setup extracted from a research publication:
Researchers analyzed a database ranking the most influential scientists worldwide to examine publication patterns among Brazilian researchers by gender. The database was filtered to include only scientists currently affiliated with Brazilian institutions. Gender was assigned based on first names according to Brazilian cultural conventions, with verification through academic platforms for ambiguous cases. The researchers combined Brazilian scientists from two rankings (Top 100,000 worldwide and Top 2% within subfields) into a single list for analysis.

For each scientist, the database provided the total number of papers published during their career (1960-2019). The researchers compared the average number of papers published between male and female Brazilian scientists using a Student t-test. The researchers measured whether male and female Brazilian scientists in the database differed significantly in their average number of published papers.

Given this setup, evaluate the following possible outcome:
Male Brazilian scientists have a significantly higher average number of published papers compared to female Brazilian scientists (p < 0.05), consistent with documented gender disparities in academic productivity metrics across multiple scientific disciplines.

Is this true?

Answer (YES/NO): YES